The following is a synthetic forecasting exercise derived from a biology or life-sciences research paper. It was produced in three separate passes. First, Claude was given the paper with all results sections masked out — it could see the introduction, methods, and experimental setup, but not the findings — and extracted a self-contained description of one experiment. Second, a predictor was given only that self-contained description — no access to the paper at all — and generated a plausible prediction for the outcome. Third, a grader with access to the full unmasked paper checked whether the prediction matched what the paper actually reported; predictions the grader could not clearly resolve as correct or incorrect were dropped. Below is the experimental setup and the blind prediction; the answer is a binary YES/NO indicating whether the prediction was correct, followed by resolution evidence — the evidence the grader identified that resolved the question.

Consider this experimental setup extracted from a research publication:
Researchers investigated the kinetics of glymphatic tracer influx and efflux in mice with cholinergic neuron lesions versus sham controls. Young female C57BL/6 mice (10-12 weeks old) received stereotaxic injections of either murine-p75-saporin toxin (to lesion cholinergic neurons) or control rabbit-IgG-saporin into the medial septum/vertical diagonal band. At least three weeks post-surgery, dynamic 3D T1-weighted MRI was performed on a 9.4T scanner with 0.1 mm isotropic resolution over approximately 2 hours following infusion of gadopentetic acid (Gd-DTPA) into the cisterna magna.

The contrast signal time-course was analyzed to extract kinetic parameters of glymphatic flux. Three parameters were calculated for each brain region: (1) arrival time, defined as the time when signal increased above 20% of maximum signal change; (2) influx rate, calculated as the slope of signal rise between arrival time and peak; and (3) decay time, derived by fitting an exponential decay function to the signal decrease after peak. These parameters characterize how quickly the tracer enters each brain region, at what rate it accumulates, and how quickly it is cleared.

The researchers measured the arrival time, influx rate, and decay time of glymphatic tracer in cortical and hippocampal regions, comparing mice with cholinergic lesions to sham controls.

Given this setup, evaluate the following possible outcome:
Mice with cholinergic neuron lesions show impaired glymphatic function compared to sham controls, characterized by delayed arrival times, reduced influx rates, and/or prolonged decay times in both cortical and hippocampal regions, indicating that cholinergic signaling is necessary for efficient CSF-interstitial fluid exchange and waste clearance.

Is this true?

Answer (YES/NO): NO